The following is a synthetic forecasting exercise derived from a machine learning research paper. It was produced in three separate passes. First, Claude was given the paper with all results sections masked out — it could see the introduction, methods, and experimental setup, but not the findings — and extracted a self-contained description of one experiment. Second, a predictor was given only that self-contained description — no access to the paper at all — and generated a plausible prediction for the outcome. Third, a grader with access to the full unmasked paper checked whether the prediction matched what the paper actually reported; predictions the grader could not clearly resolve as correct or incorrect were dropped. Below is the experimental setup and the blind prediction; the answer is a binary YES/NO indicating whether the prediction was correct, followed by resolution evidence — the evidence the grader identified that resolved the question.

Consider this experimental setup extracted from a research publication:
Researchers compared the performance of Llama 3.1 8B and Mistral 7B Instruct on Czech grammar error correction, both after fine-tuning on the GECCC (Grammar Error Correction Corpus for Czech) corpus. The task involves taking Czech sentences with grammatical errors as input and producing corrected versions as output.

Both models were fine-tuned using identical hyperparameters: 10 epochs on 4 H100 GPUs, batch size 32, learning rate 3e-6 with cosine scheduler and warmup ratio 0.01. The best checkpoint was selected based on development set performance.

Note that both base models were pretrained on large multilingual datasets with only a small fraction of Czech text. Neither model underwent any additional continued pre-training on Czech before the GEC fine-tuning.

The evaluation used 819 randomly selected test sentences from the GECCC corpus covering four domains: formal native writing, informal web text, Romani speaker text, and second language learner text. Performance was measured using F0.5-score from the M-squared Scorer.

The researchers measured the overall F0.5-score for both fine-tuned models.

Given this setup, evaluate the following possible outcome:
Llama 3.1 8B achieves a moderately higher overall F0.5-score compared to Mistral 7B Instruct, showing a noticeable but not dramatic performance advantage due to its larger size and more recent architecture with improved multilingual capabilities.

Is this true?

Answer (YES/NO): NO